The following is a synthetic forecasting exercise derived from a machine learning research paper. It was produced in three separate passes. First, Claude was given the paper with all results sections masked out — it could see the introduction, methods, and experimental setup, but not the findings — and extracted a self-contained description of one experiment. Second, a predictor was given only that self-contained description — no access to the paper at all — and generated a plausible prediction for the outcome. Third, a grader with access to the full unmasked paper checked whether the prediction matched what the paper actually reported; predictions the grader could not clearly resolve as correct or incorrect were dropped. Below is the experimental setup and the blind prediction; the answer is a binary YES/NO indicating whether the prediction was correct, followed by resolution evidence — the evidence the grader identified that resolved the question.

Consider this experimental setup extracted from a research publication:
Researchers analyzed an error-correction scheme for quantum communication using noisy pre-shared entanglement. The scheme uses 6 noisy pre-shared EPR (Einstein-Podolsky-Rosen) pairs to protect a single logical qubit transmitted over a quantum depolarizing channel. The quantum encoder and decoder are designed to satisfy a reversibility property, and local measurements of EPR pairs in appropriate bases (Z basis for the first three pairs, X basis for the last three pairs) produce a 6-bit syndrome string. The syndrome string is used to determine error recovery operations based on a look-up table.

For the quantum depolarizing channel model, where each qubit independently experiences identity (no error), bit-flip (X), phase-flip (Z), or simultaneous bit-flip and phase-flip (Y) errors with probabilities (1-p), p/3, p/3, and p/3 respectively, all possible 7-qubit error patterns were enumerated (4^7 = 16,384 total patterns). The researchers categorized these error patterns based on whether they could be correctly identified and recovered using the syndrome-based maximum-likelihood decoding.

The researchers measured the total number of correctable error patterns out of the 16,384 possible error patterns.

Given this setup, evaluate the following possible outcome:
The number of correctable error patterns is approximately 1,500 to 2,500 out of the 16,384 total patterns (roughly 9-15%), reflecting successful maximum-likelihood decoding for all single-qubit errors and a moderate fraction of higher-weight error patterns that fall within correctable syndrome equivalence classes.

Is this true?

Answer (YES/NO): NO